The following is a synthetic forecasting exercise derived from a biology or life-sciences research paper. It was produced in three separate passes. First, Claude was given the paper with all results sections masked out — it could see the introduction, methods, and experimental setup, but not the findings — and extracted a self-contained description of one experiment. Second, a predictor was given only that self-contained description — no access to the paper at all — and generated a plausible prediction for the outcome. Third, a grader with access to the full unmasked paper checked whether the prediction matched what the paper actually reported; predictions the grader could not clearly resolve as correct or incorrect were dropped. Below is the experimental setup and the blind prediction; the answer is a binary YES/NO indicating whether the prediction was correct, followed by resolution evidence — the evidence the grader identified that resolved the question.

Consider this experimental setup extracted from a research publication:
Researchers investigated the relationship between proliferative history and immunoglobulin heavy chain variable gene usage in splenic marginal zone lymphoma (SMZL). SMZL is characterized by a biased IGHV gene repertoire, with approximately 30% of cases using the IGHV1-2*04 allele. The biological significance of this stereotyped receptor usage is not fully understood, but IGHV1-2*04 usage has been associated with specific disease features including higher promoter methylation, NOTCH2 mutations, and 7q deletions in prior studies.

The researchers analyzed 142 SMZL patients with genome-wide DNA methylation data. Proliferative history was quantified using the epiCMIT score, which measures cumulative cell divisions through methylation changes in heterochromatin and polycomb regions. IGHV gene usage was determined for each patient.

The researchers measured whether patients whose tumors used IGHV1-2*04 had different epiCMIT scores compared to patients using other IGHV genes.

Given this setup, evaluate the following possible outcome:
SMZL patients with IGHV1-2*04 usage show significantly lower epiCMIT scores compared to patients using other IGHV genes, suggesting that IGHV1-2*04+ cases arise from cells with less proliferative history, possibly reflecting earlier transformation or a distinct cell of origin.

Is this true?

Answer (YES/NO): NO